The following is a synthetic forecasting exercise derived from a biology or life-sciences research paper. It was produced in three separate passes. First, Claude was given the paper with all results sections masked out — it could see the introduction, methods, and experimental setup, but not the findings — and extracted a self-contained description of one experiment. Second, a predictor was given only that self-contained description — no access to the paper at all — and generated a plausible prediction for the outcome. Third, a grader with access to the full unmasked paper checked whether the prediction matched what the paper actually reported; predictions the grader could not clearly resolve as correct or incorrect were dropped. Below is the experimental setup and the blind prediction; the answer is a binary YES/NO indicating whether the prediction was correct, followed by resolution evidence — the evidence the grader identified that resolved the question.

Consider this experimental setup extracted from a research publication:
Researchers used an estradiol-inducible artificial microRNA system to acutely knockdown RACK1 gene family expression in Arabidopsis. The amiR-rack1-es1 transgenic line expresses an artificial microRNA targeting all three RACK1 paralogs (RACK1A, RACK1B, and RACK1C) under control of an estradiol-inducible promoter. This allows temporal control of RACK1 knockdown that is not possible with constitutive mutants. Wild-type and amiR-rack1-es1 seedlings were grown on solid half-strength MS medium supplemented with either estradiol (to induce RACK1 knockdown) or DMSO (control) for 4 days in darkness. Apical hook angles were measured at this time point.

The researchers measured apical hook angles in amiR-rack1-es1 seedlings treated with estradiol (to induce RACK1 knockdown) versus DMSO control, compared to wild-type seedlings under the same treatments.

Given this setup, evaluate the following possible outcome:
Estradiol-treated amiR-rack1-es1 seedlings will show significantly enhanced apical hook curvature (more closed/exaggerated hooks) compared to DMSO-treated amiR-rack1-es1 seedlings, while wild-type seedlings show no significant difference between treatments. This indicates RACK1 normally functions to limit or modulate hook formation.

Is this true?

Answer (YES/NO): NO